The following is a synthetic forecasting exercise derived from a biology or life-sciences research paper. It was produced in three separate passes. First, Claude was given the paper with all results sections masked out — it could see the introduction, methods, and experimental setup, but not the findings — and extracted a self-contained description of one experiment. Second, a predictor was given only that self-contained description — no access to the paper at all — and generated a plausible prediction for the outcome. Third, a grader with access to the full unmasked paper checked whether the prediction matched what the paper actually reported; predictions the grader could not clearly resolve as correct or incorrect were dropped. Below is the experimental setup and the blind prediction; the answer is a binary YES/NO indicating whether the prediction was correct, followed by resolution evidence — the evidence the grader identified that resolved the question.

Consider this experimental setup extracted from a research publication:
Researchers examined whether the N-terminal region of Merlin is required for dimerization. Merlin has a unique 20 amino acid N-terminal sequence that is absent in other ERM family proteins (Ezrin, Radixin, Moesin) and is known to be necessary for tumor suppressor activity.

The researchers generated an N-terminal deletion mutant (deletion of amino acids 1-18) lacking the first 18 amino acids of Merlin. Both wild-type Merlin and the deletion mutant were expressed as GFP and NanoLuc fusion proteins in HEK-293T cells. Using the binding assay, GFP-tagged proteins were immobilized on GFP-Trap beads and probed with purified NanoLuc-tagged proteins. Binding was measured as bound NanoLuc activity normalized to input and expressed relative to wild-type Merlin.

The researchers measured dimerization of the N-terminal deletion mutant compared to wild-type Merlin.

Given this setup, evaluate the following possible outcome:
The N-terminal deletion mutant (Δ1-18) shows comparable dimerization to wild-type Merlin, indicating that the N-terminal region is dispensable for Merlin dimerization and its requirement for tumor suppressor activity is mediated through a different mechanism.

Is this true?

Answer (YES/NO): NO